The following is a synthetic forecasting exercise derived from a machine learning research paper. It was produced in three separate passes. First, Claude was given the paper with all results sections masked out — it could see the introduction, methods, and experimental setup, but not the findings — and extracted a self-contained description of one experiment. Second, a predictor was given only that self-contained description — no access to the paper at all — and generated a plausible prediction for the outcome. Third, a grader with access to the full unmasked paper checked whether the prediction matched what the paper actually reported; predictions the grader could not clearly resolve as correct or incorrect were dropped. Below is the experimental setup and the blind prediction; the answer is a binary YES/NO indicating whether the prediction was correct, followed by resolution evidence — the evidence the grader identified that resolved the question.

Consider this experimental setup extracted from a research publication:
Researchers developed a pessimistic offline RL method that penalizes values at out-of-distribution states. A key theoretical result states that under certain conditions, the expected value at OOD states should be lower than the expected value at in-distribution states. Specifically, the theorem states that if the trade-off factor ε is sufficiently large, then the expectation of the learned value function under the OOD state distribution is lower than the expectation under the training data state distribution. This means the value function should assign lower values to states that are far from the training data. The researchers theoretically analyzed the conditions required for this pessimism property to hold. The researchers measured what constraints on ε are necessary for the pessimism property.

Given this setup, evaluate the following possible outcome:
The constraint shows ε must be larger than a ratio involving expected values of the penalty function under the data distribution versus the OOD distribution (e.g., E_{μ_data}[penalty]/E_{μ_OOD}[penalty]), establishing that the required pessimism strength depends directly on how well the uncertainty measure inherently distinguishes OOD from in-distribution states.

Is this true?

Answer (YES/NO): NO